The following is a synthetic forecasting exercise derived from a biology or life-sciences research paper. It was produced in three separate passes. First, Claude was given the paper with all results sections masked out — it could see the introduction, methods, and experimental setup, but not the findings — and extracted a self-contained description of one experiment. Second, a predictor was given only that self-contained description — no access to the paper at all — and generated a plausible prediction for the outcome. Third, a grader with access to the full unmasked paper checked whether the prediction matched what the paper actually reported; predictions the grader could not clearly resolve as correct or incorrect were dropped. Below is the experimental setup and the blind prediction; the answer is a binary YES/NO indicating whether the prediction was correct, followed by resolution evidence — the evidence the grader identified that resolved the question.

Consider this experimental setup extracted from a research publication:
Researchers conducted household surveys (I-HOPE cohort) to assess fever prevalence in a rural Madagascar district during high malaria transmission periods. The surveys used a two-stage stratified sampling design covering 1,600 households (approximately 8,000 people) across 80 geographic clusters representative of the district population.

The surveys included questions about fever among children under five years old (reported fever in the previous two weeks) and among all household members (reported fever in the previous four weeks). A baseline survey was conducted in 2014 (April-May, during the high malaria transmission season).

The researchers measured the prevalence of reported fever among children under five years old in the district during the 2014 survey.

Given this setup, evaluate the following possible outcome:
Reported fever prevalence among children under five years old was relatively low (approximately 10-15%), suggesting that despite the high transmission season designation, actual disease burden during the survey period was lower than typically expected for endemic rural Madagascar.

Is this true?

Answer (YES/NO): NO